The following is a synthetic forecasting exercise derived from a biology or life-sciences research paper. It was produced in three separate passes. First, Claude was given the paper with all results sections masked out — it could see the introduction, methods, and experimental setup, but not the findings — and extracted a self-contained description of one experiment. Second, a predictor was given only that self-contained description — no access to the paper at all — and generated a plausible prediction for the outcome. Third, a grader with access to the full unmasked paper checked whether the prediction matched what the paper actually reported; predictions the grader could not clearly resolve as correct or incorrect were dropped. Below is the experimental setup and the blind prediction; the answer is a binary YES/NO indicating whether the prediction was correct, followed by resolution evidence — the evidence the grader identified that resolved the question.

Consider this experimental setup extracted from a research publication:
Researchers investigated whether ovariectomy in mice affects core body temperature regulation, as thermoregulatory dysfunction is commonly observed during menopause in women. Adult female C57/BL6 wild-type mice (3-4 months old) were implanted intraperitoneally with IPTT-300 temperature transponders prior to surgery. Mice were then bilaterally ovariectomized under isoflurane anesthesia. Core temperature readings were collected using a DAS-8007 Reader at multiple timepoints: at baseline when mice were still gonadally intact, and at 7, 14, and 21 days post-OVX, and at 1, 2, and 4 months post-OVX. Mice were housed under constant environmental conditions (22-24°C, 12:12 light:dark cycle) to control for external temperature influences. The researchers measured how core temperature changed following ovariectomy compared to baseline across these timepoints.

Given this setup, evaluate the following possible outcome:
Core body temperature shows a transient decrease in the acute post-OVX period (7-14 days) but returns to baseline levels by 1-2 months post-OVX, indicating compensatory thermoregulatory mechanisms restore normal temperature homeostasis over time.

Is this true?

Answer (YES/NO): NO